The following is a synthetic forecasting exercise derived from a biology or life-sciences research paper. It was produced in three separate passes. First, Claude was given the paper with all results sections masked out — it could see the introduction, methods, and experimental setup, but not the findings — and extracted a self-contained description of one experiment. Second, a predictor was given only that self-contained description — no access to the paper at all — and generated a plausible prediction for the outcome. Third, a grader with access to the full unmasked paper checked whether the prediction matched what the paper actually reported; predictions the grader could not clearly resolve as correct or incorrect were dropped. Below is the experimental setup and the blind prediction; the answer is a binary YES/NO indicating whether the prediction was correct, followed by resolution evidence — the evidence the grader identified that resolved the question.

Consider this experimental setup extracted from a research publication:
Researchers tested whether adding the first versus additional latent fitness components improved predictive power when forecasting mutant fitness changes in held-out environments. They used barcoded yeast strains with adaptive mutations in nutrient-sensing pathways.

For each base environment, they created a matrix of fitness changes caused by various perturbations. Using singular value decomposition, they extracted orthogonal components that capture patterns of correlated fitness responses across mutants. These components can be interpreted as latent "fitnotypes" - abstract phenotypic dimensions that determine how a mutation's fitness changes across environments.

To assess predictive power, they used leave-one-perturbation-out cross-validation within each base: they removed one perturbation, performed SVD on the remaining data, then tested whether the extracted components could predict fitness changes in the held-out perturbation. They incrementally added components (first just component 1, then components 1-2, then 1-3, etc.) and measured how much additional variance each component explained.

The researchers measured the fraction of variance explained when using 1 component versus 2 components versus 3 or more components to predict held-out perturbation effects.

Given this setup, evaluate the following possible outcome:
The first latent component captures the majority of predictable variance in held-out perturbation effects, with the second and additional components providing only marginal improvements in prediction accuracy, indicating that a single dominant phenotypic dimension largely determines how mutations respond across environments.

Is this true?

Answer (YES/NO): NO